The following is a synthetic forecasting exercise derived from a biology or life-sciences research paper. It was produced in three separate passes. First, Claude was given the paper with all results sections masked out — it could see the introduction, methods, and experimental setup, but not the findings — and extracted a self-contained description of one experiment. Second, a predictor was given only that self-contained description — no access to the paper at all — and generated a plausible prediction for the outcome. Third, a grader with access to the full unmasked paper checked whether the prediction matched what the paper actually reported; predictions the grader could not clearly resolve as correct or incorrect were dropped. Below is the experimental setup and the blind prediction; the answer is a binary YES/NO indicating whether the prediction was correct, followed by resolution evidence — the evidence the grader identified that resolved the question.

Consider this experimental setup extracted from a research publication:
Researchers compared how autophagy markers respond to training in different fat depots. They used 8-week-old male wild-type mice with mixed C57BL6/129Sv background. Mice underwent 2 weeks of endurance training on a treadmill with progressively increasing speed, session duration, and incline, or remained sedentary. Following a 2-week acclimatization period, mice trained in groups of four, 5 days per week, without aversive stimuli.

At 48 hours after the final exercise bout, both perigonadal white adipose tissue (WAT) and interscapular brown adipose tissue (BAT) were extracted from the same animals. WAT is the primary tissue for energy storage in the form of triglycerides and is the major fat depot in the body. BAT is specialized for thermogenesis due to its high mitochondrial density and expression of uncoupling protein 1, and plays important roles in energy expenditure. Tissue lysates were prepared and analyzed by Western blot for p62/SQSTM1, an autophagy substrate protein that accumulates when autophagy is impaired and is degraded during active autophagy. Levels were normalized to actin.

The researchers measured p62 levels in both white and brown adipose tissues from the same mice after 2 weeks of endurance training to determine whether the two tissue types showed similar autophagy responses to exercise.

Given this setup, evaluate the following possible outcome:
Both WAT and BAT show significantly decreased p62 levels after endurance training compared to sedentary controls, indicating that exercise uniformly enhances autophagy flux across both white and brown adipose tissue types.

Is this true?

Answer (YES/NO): NO